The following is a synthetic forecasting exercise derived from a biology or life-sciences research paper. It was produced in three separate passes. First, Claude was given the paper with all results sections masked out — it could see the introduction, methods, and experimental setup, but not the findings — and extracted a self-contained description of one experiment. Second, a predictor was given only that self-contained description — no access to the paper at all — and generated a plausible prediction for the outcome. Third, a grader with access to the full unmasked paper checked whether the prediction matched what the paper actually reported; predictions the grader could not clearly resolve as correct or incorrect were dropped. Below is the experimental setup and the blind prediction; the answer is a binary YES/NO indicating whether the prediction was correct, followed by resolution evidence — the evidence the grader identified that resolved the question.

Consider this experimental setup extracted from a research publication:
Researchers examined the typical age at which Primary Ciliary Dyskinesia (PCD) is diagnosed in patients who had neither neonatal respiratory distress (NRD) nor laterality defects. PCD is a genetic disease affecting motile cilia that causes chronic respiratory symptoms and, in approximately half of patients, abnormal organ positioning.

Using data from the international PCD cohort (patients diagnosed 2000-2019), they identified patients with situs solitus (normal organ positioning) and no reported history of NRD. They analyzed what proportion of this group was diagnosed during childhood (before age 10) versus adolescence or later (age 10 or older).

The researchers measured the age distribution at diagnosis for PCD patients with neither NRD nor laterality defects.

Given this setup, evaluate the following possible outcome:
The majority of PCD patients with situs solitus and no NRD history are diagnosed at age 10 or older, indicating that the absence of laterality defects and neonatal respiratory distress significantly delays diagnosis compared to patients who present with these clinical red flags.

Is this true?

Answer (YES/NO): NO